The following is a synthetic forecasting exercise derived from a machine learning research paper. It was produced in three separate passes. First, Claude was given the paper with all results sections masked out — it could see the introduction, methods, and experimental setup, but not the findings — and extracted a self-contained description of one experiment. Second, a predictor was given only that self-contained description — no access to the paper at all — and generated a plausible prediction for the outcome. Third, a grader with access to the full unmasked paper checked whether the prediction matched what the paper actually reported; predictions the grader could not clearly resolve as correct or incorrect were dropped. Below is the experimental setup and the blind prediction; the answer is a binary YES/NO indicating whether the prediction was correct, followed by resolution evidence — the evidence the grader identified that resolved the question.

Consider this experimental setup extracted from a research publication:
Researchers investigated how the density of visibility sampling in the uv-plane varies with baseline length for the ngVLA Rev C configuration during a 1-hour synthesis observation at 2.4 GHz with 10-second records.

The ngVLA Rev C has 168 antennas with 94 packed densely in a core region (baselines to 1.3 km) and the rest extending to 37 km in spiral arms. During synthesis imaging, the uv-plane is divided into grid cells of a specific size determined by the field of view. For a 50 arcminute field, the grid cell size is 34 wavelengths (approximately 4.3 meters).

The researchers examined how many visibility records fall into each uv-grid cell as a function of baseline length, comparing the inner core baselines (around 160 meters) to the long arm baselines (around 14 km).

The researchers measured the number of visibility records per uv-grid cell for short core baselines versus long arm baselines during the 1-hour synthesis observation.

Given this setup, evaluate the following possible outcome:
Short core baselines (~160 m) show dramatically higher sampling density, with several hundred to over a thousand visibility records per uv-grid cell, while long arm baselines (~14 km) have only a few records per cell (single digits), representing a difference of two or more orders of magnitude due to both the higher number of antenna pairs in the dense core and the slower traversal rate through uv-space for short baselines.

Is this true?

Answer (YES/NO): NO